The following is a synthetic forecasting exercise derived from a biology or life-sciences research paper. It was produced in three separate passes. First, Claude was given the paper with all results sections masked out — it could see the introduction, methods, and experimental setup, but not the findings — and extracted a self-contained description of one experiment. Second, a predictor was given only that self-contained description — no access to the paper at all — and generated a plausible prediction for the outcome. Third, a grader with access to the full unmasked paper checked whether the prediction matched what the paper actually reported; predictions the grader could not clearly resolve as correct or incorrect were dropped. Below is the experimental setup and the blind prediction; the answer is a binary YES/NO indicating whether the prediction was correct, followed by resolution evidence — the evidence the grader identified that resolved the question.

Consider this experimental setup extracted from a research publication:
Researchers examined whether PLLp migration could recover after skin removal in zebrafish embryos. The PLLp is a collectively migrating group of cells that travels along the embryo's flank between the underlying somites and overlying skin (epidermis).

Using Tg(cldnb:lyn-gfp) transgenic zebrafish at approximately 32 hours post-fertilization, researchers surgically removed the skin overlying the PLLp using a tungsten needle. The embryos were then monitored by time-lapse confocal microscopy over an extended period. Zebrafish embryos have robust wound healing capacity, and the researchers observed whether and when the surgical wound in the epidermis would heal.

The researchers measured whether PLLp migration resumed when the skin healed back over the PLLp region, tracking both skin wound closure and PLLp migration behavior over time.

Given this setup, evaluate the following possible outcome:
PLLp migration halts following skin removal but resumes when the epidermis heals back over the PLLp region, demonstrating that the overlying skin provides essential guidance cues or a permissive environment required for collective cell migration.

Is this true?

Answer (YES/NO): YES